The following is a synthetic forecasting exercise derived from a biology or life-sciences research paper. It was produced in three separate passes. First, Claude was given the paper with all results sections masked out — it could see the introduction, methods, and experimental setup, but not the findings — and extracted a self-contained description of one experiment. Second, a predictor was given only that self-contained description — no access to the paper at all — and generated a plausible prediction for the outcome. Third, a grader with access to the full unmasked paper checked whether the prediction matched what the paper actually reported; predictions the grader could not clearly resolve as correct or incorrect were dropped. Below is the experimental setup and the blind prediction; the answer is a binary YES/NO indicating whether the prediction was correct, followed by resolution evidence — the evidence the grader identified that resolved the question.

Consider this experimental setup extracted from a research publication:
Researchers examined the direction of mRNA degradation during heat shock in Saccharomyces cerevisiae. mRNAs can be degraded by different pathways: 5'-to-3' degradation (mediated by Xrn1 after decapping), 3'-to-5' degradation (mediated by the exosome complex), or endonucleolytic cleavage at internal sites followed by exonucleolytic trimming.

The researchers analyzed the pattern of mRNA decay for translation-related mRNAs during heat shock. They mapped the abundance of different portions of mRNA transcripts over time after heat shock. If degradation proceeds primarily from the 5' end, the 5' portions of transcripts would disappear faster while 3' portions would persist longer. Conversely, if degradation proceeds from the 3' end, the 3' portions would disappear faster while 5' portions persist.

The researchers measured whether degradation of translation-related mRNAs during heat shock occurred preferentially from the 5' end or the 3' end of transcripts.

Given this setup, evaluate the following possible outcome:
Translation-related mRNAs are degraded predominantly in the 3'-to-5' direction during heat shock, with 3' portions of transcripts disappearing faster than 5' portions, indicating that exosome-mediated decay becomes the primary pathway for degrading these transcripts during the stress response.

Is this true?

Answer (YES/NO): NO